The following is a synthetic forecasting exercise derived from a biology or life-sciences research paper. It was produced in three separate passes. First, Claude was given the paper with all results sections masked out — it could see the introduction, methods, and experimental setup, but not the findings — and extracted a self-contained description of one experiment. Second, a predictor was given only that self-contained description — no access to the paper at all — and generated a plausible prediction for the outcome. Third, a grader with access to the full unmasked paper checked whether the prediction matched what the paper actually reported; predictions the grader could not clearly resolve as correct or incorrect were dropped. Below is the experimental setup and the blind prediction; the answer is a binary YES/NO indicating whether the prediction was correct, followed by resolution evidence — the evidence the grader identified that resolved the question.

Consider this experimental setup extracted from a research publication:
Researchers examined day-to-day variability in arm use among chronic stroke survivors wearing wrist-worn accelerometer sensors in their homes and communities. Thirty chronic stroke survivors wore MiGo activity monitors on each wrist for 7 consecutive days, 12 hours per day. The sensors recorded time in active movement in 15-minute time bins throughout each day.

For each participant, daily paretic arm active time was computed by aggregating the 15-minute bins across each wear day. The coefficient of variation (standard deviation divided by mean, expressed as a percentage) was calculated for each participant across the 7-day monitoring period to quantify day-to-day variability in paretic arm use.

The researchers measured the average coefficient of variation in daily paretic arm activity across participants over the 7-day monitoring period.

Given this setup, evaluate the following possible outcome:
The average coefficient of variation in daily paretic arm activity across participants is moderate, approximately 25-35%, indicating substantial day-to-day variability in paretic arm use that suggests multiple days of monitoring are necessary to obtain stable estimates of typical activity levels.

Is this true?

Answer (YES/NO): NO